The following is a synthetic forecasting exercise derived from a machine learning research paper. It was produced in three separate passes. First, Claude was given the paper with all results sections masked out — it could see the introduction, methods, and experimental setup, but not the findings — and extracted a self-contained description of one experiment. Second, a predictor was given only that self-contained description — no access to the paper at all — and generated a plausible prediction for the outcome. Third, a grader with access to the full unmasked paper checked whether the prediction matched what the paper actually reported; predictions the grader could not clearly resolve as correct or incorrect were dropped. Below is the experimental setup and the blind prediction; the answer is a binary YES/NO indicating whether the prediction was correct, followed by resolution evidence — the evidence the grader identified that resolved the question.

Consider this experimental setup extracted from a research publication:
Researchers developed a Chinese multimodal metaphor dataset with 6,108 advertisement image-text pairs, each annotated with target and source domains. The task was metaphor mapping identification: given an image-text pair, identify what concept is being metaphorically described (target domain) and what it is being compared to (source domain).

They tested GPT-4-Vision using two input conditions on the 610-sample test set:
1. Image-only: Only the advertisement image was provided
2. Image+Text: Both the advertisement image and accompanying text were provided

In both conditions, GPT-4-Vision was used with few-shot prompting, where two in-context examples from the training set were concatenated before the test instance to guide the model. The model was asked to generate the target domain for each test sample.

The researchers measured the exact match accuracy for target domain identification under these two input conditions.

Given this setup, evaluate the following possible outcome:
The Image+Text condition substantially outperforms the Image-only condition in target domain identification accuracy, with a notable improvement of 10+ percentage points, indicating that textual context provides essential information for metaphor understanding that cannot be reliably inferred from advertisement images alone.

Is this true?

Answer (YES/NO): NO